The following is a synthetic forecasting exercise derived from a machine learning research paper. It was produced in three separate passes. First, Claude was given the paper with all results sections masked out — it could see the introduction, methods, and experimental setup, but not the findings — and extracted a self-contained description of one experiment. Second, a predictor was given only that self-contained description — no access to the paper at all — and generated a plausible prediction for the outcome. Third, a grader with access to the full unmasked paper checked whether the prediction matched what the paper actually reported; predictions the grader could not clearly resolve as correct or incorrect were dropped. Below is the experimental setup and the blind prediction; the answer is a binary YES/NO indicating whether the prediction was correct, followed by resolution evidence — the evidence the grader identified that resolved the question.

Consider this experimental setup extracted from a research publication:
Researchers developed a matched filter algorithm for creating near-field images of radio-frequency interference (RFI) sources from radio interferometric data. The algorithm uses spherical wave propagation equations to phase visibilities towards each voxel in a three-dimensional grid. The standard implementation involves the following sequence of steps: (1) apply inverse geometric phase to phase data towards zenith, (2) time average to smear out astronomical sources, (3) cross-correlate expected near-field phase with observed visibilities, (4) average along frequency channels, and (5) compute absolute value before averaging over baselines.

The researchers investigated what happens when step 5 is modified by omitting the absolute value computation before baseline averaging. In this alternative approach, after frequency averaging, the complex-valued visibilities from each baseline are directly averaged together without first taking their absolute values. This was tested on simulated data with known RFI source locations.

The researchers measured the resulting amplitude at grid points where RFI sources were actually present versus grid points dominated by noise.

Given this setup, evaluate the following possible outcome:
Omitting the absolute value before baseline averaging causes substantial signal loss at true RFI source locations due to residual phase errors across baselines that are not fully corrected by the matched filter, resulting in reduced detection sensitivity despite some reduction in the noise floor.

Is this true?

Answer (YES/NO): YES